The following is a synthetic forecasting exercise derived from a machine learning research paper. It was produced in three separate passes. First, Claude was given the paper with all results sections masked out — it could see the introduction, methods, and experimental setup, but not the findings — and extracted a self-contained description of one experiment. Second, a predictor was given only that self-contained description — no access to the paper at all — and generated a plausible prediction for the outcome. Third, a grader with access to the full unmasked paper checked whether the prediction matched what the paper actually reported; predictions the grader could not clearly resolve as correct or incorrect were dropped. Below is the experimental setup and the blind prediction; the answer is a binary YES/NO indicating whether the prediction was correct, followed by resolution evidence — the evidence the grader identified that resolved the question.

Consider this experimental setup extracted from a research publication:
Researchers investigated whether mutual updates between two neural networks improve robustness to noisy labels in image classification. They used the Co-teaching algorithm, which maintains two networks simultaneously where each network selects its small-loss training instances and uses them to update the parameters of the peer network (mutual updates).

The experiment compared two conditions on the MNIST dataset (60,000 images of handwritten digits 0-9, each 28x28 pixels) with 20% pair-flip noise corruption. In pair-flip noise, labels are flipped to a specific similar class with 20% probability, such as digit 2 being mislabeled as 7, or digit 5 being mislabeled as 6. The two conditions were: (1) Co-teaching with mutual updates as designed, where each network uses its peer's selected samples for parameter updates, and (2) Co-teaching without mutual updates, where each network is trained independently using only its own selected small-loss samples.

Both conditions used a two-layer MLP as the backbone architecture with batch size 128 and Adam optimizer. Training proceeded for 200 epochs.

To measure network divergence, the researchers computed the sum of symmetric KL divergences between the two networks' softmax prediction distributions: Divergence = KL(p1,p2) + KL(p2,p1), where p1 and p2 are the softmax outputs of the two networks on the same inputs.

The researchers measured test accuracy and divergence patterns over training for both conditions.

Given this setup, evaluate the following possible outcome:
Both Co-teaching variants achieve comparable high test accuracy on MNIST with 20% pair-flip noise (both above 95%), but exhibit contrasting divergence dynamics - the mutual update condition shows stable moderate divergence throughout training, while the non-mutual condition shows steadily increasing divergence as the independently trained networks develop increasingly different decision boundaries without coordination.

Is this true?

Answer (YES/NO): NO